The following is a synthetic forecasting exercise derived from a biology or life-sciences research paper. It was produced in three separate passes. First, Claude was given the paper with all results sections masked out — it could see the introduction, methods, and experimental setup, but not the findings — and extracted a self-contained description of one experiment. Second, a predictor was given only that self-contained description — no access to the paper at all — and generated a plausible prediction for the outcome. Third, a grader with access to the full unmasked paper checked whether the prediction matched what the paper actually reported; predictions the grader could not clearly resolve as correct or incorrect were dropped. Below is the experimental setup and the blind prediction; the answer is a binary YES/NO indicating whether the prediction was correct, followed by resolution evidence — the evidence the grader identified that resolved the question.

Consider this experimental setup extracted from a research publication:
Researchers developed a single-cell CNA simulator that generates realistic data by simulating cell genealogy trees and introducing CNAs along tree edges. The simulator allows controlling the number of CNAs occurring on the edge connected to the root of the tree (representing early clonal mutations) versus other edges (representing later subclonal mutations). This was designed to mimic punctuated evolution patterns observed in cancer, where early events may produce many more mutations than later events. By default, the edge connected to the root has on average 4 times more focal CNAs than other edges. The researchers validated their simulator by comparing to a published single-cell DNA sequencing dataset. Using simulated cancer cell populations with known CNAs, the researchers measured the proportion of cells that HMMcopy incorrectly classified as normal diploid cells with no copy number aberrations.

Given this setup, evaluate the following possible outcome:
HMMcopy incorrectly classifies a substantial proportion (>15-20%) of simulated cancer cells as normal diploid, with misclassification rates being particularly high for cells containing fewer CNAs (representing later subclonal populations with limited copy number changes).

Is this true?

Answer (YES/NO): NO